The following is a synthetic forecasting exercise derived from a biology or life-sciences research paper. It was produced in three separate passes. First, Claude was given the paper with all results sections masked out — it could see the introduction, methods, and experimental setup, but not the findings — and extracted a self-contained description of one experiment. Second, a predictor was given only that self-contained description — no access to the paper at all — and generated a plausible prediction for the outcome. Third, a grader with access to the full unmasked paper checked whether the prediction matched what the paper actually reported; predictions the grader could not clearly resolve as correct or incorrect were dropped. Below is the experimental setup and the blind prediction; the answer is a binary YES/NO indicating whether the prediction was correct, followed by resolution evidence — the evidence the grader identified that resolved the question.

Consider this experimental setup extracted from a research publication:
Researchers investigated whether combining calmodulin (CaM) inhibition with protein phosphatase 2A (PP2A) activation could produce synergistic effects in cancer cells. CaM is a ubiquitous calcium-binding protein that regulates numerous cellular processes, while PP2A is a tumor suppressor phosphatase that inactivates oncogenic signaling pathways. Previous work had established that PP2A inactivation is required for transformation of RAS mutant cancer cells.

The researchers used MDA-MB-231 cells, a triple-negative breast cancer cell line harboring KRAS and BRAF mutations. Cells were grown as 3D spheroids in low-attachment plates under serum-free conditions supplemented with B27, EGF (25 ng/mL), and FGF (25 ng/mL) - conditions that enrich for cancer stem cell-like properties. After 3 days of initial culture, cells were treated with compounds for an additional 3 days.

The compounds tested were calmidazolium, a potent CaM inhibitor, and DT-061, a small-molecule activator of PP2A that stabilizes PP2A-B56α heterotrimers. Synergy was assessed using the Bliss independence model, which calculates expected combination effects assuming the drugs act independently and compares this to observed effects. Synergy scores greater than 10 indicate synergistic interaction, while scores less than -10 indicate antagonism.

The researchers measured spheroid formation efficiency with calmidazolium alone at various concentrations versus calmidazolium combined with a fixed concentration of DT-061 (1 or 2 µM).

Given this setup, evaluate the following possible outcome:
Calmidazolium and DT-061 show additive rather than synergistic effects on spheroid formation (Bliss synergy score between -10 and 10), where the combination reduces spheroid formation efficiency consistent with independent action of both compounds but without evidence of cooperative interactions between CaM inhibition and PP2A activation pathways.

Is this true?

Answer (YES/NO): NO